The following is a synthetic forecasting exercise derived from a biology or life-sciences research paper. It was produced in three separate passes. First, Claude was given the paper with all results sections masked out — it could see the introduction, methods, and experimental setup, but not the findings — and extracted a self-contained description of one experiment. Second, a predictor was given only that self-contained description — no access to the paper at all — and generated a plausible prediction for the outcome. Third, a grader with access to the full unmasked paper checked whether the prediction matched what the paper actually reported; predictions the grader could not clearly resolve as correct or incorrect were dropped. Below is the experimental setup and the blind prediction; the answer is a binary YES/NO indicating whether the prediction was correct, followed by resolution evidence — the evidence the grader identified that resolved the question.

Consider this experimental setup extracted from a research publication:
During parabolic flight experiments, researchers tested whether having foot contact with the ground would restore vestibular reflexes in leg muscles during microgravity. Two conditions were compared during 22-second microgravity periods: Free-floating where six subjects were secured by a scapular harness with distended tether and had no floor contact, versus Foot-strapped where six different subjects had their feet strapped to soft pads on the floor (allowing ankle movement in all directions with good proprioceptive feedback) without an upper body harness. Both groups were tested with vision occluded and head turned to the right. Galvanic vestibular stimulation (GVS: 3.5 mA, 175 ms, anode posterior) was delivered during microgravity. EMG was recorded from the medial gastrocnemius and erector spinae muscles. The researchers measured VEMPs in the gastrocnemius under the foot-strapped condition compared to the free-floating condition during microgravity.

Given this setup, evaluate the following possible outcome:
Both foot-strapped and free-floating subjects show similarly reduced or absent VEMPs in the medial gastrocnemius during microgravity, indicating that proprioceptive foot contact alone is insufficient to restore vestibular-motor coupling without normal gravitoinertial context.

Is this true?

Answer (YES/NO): YES